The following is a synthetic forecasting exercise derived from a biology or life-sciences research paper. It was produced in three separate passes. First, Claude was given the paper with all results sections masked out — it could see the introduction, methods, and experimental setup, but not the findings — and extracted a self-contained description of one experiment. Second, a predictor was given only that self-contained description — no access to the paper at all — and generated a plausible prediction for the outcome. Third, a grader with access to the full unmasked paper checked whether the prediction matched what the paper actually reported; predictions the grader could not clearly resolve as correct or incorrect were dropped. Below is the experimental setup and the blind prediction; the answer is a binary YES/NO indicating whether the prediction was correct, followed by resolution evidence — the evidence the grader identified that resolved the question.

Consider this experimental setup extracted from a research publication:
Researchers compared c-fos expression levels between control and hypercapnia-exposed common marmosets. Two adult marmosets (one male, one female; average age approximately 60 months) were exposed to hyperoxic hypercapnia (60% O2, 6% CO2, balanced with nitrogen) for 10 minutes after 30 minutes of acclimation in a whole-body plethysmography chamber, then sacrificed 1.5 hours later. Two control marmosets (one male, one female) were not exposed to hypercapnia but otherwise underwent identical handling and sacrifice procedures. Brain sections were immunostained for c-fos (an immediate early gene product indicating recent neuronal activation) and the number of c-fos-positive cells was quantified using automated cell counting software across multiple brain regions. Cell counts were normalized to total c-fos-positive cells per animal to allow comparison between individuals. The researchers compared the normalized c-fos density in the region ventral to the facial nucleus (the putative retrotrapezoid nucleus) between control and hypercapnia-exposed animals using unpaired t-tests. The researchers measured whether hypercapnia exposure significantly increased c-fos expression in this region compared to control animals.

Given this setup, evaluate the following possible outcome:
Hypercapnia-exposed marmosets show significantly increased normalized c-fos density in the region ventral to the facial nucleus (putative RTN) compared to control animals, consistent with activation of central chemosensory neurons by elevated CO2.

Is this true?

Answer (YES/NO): YES